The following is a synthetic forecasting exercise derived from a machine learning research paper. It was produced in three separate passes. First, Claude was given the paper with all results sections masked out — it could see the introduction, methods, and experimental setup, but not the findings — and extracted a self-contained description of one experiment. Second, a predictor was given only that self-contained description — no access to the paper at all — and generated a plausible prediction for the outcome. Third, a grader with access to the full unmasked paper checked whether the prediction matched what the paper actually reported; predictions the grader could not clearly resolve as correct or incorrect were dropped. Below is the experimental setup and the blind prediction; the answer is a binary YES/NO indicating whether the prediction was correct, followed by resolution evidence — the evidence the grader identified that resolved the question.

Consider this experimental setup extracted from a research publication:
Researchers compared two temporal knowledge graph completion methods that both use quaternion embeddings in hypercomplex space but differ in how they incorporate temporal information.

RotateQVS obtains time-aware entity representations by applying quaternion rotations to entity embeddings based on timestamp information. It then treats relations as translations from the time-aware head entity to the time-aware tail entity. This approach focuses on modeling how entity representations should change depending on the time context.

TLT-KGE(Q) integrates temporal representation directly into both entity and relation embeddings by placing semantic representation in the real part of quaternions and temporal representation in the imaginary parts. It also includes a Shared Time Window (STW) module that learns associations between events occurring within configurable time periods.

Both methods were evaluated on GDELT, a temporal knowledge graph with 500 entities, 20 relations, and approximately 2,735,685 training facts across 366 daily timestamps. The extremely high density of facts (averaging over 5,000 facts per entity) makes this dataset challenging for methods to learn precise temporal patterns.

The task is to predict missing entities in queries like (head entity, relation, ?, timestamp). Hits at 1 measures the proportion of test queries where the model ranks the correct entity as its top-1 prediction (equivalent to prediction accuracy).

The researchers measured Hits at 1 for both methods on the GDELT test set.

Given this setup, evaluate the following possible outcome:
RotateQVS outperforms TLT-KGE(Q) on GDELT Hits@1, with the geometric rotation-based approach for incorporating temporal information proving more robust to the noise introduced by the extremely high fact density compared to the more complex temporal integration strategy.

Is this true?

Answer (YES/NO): NO